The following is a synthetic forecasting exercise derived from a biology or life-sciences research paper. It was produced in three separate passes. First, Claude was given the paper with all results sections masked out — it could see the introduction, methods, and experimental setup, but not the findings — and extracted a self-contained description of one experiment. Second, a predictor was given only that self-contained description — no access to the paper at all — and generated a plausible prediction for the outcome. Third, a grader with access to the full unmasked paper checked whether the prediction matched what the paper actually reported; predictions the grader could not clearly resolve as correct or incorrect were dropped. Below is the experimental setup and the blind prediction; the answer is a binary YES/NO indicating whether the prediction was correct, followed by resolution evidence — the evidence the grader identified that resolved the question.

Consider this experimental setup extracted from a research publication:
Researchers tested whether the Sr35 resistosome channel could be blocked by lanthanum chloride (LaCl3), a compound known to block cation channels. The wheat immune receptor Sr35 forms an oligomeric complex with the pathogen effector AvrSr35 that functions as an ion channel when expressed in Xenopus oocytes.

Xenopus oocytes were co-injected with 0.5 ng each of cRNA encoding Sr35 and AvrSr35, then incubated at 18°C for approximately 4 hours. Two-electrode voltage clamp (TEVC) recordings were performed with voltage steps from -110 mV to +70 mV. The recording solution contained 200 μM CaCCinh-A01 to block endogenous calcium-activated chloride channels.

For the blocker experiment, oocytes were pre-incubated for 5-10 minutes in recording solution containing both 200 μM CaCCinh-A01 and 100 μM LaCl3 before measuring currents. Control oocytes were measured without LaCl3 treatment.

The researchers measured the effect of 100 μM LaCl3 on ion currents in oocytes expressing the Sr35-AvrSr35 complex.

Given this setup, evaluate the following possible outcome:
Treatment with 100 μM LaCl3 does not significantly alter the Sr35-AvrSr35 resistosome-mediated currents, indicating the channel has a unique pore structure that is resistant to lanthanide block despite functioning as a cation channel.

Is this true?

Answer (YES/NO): NO